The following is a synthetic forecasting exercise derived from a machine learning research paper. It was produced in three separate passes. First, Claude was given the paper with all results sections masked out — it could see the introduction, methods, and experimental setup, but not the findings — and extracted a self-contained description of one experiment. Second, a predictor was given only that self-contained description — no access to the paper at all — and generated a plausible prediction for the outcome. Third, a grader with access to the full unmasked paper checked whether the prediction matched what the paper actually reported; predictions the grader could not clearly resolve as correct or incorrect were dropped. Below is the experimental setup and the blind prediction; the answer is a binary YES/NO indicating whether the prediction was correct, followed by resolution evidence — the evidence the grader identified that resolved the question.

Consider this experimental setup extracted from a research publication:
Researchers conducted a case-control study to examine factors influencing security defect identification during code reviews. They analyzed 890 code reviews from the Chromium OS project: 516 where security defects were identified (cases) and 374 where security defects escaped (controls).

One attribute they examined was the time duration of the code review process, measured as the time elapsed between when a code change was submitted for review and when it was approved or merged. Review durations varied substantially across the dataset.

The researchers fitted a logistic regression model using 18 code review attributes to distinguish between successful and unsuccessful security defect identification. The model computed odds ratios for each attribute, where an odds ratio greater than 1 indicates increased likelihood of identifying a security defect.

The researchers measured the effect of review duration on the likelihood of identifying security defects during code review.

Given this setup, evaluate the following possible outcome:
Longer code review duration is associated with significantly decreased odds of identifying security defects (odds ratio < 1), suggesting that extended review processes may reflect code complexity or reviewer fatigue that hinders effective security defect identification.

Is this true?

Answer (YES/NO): NO